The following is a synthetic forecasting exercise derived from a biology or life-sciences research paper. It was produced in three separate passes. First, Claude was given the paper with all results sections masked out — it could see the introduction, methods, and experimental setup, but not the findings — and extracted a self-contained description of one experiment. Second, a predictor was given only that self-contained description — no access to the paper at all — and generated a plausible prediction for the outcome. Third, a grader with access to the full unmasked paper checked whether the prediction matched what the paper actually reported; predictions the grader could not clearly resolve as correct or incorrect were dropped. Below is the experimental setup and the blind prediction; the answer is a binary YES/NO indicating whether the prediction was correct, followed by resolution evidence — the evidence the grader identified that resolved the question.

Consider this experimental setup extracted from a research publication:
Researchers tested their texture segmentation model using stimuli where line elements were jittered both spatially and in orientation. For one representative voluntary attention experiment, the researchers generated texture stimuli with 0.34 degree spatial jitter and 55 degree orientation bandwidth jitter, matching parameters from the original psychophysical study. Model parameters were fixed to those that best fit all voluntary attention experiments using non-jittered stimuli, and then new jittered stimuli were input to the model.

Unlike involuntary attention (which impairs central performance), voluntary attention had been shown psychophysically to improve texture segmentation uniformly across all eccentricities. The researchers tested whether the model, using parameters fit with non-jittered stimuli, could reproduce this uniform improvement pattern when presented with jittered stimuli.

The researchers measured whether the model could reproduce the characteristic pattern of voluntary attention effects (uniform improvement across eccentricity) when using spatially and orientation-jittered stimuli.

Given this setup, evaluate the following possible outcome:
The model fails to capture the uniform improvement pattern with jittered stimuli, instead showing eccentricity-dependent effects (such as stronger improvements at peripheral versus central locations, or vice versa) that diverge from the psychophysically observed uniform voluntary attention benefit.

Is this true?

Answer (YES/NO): NO